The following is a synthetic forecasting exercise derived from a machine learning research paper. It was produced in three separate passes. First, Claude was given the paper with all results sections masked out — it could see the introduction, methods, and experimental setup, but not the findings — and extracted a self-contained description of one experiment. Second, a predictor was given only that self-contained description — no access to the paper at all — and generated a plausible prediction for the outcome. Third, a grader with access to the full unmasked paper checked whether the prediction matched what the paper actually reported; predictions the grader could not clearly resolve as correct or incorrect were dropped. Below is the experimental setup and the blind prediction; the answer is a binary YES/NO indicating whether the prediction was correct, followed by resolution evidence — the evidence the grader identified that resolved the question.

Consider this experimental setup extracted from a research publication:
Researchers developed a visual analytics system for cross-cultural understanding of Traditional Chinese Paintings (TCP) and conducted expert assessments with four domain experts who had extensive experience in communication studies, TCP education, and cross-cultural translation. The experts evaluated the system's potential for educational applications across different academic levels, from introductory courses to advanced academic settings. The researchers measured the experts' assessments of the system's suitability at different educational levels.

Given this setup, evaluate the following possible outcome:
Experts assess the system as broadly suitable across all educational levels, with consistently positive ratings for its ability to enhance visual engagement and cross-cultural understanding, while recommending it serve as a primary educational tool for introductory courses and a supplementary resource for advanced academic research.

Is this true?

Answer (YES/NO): NO